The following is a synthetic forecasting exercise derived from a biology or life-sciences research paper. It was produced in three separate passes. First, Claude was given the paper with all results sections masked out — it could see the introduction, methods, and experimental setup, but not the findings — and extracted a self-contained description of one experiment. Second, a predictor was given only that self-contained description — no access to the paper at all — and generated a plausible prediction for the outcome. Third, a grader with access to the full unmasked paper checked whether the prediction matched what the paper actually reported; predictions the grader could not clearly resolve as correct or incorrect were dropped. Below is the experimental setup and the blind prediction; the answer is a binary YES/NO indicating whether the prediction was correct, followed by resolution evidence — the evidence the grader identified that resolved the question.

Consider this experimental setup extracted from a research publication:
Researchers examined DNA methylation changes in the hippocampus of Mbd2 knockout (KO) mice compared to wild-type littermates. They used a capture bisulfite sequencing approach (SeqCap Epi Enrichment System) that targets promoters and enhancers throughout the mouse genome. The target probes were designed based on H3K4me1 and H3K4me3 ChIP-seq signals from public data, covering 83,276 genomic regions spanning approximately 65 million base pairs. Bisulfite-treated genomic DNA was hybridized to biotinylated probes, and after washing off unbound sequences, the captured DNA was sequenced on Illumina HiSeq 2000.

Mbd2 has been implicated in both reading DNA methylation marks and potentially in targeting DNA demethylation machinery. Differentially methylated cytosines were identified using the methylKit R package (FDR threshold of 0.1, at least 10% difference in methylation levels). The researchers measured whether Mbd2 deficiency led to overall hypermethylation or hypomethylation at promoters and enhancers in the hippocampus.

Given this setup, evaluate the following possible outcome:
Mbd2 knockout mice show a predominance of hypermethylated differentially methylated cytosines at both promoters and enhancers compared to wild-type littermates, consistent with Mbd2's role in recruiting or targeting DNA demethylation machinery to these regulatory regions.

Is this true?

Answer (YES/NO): YES